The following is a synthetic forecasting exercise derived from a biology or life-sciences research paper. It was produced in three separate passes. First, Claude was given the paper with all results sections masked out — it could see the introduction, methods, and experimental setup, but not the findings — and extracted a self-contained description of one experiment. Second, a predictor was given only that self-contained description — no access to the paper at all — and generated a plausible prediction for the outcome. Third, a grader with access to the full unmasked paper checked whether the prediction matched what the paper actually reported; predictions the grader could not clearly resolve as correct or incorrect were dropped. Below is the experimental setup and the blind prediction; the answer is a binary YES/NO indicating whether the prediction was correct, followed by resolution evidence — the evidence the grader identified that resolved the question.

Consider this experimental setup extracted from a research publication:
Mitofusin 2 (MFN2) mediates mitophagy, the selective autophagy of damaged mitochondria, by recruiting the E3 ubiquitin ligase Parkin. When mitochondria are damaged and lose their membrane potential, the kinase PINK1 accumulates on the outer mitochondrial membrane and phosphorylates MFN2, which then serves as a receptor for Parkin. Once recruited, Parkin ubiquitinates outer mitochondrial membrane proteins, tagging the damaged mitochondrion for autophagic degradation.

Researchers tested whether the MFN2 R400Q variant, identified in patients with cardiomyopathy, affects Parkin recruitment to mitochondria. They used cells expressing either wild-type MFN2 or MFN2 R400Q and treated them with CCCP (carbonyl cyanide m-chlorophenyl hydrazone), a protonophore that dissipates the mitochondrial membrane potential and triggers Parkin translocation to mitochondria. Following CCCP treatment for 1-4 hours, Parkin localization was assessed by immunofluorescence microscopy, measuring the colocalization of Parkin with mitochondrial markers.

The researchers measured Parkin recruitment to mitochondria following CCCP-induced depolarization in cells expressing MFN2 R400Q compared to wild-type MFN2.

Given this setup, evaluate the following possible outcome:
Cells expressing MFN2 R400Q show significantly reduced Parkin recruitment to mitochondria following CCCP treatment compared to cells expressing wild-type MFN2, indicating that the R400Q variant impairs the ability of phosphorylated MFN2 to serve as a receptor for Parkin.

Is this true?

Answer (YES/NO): YES